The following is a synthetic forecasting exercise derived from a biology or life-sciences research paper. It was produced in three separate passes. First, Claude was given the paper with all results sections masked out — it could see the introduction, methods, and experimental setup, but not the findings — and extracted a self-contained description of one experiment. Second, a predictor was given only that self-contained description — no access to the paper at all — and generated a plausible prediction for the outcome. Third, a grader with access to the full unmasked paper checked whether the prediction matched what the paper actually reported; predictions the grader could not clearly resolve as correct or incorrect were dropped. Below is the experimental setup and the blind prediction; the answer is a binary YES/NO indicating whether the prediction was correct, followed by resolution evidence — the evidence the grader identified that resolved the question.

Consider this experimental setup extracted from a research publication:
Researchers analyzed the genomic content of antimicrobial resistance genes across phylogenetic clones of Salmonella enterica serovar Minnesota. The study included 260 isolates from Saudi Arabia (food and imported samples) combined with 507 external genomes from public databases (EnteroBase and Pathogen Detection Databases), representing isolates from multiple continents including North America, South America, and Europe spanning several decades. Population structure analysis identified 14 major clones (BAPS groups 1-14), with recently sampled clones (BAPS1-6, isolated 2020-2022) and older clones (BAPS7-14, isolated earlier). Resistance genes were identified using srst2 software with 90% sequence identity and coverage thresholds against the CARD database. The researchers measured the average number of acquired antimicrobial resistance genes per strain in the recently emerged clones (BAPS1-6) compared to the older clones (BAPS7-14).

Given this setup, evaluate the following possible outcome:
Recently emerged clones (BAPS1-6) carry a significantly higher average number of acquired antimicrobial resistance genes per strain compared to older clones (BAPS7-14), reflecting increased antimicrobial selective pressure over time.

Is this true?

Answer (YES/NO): YES